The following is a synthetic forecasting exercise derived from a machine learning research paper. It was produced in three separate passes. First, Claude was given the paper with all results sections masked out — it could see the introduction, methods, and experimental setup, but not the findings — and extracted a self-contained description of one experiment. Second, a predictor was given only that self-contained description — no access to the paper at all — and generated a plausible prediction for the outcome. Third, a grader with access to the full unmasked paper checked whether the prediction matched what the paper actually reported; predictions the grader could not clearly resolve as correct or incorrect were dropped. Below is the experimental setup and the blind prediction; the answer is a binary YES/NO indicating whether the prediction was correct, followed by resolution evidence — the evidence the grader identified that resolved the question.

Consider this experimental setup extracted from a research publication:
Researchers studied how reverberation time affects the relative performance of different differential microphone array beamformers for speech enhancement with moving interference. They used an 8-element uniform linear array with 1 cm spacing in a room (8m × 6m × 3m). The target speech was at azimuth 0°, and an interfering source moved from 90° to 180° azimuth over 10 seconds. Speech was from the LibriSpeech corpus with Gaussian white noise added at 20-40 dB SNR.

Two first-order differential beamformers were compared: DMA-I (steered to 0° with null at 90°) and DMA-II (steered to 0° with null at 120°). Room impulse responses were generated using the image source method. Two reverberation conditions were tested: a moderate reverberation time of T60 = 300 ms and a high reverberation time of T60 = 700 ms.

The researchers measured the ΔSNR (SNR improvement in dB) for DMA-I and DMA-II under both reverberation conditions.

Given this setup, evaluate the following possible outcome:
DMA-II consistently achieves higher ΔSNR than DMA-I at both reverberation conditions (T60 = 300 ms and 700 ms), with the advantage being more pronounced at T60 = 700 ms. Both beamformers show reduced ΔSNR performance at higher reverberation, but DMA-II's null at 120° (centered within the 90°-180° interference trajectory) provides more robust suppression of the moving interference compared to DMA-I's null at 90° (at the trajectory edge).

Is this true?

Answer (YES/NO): NO